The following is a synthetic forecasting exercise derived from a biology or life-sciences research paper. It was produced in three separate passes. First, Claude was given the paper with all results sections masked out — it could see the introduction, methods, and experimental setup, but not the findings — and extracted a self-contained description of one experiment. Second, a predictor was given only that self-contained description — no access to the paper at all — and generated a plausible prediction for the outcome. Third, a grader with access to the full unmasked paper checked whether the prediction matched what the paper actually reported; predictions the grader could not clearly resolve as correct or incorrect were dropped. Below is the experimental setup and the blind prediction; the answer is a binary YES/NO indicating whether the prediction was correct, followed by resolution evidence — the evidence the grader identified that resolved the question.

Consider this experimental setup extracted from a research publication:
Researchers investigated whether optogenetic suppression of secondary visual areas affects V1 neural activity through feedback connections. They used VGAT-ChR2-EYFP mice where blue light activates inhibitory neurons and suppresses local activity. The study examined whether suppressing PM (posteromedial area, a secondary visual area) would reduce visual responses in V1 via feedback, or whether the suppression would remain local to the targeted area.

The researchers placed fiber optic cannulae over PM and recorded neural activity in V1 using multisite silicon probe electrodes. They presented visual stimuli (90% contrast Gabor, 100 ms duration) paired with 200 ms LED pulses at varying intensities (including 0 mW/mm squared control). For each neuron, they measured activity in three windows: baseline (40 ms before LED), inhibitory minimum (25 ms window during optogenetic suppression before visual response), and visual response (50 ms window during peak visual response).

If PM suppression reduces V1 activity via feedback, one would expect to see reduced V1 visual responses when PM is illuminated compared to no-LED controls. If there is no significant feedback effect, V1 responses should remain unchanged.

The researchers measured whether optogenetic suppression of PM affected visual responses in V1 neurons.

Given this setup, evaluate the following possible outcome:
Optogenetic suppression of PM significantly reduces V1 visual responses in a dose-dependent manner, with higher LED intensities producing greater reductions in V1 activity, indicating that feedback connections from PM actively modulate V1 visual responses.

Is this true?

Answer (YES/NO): NO